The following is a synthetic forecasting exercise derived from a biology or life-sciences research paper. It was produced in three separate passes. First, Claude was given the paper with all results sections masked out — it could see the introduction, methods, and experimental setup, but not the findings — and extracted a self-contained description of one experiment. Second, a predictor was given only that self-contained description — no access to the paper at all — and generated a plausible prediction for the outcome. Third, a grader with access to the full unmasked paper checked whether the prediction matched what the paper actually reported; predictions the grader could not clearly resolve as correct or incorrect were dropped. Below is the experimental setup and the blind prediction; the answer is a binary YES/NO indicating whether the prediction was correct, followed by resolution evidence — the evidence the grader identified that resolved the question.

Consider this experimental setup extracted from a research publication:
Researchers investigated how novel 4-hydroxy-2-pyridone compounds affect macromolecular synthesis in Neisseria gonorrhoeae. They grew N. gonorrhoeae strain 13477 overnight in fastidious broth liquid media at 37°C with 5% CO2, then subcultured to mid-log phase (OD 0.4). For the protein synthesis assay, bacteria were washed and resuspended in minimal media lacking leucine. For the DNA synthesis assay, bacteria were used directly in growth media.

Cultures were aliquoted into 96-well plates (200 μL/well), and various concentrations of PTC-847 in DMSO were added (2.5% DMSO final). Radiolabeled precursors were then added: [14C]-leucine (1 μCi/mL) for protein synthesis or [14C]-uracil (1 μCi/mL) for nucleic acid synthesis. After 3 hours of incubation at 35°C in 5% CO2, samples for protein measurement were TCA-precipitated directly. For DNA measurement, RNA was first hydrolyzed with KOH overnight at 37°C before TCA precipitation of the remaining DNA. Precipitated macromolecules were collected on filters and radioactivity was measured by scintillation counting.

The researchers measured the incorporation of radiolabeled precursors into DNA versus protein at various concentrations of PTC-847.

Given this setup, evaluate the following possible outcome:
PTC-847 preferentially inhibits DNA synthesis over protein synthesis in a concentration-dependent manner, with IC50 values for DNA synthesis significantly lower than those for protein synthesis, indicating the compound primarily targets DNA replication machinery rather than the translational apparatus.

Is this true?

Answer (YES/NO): YES